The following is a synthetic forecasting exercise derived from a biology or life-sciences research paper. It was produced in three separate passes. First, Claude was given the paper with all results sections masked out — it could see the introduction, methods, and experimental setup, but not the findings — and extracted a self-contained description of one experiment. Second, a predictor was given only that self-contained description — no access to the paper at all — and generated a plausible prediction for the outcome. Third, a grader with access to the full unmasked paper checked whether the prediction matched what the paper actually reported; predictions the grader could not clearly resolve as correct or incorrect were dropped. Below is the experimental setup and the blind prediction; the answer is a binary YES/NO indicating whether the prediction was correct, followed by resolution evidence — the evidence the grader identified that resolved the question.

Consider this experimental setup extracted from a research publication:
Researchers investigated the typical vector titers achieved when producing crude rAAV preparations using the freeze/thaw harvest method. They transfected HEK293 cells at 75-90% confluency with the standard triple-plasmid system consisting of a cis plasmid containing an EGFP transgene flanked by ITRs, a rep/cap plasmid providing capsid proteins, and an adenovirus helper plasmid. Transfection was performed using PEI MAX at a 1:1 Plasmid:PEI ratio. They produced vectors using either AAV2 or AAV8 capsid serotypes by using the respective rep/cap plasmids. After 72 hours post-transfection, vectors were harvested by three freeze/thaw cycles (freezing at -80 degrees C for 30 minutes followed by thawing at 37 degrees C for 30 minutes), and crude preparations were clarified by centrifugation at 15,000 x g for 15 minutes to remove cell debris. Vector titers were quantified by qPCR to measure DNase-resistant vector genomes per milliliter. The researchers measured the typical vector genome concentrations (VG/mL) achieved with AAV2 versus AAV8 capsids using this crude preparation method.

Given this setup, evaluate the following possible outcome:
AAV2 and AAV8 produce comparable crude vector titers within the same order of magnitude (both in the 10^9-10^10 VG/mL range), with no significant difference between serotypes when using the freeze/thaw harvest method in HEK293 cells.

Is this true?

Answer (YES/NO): NO